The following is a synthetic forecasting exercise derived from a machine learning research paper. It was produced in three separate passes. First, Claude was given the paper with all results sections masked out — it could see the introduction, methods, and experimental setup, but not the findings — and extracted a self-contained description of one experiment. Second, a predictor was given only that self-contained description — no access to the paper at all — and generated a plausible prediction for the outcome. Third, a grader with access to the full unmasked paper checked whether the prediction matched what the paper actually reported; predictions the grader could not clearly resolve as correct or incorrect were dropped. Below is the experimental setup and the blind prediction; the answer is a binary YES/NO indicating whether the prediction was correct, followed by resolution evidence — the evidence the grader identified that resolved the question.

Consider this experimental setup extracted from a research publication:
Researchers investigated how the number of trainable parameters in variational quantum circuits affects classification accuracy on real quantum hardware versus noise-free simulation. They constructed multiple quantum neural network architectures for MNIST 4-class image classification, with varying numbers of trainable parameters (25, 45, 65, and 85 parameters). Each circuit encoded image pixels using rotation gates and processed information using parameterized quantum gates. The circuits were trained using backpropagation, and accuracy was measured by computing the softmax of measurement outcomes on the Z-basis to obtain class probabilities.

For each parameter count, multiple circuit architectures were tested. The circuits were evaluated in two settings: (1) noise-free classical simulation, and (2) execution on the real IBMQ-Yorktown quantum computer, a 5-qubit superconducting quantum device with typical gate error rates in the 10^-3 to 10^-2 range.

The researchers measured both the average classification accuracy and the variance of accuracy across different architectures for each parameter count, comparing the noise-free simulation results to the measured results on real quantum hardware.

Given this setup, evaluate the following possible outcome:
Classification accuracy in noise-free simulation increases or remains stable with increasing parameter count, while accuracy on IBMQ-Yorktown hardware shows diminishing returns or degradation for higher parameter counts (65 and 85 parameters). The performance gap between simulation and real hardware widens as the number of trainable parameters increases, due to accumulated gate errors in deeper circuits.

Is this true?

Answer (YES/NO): YES